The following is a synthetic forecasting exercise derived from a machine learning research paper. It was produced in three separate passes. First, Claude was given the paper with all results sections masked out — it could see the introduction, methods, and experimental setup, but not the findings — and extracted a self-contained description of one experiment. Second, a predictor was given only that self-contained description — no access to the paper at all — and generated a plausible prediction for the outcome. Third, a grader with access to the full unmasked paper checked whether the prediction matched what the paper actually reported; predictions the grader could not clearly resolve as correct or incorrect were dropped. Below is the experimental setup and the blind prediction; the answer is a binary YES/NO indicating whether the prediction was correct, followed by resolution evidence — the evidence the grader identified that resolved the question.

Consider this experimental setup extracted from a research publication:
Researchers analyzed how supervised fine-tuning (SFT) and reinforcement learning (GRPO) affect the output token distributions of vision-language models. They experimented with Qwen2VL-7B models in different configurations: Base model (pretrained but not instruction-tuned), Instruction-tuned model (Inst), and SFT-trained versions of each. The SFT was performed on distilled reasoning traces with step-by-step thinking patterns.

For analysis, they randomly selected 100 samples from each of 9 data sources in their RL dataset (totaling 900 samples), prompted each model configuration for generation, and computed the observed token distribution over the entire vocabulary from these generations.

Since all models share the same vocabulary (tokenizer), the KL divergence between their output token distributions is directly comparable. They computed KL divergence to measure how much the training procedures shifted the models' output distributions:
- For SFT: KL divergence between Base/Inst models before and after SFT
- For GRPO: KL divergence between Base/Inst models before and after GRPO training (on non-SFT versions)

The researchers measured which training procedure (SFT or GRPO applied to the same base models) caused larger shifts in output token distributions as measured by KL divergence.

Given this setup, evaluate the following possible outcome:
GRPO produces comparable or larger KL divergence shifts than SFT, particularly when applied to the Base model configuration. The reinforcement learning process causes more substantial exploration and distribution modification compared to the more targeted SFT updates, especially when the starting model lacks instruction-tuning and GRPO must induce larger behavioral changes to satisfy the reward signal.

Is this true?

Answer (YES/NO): NO